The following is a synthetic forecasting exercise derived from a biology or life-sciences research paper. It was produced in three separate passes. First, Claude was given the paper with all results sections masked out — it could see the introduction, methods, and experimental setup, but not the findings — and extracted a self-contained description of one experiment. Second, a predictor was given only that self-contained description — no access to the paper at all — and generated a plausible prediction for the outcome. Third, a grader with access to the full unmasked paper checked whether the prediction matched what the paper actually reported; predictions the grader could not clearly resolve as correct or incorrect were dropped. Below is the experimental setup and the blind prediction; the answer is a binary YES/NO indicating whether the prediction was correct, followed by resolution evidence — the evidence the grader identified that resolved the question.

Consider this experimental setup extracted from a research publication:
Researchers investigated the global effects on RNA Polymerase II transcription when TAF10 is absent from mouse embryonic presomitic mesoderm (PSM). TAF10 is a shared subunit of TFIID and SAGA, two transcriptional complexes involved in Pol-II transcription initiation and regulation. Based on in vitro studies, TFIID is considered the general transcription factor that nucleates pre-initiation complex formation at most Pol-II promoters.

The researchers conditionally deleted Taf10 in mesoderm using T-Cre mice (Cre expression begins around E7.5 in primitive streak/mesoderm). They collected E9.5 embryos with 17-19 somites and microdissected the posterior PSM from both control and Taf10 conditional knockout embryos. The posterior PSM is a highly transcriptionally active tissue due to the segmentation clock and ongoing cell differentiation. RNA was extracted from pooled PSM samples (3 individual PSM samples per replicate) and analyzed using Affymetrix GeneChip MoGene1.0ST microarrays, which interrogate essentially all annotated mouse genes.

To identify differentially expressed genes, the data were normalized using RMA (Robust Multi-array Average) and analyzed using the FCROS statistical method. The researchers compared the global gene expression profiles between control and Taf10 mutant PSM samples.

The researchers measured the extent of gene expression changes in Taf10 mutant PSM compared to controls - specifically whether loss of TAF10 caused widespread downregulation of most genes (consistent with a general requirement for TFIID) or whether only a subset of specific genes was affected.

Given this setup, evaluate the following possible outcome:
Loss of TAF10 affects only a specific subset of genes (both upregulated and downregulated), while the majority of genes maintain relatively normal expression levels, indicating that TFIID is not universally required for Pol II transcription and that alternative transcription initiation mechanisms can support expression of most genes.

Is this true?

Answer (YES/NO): YES